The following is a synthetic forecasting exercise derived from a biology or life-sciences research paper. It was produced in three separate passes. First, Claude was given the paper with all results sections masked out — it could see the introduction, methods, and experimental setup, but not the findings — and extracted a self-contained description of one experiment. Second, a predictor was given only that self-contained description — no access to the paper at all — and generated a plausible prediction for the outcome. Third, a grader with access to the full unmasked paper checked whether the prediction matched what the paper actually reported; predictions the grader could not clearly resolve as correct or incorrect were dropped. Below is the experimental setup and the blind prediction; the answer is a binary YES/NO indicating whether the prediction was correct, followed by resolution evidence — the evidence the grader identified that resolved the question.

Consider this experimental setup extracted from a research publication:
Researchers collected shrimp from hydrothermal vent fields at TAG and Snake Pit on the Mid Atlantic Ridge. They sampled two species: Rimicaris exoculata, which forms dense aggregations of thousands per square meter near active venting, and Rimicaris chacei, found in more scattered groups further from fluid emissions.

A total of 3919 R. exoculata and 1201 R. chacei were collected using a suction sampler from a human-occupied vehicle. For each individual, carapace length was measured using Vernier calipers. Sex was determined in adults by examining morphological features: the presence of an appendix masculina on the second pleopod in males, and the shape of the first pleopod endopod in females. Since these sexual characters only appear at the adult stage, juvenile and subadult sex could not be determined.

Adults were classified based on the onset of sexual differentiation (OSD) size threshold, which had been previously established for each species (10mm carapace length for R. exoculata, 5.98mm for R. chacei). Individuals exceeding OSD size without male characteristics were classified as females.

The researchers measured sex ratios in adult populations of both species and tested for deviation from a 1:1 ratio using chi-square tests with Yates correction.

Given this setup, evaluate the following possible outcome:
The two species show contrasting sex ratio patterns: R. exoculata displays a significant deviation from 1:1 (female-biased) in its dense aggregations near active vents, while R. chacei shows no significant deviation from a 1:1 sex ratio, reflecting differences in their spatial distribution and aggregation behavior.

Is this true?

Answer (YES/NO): NO